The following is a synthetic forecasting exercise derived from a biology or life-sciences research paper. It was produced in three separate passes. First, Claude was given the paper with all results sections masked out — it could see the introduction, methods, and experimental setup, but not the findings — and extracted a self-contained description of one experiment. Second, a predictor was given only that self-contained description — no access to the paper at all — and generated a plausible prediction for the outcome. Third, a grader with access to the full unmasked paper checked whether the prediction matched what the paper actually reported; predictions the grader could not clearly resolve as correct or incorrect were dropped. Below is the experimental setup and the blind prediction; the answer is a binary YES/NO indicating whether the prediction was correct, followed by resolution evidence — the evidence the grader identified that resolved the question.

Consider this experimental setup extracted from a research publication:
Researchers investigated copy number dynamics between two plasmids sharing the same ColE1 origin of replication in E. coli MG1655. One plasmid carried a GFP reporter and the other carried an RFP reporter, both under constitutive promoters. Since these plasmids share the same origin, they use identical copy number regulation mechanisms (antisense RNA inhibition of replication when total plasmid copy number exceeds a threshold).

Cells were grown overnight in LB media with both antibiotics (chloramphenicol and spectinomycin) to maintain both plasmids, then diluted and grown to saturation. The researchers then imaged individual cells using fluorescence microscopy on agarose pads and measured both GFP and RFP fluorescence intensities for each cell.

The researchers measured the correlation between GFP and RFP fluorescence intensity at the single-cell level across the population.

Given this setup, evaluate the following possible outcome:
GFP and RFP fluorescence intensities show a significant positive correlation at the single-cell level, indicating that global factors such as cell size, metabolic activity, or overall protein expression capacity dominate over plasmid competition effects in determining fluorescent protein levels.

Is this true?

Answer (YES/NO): NO